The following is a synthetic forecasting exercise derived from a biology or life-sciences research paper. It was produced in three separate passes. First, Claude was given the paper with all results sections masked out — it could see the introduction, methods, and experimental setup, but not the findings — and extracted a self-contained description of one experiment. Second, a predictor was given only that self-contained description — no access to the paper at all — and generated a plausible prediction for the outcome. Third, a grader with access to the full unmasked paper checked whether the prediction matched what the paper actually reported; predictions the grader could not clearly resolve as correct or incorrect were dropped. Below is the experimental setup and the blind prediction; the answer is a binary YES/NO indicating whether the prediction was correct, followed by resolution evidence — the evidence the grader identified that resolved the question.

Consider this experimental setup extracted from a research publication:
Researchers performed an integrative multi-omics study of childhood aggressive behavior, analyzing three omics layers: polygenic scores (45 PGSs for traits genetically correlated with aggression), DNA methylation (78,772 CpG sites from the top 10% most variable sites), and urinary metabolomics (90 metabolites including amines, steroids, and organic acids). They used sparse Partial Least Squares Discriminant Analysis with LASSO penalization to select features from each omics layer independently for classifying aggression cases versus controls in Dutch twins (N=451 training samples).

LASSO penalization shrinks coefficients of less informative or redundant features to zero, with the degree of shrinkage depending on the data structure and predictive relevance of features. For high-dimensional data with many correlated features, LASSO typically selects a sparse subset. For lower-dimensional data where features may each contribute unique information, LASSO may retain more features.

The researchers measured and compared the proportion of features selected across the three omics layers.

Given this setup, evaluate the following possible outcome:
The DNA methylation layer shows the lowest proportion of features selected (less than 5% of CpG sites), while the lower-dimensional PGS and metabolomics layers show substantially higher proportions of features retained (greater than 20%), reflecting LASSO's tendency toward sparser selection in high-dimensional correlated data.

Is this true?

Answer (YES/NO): YES